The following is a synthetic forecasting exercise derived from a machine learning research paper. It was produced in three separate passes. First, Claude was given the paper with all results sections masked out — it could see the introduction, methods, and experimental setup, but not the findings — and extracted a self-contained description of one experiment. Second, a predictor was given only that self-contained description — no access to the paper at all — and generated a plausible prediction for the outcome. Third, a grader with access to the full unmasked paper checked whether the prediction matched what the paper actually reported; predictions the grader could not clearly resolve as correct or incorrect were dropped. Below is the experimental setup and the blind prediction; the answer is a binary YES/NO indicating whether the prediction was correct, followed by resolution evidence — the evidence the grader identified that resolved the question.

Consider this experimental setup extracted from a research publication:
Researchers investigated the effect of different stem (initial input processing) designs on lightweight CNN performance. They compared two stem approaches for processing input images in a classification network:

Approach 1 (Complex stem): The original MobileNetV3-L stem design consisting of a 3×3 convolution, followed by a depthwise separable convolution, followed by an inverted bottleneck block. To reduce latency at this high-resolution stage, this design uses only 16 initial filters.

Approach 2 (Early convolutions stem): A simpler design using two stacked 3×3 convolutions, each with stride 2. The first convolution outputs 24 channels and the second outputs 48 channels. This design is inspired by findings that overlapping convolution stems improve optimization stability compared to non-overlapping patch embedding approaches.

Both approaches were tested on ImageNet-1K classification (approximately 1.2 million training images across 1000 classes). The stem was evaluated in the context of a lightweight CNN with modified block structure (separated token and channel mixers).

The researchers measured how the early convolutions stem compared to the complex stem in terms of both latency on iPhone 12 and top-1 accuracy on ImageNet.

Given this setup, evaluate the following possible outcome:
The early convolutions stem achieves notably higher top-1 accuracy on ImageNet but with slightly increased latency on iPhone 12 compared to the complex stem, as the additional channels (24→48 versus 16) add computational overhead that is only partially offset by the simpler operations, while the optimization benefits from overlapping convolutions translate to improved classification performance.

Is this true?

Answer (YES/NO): NO